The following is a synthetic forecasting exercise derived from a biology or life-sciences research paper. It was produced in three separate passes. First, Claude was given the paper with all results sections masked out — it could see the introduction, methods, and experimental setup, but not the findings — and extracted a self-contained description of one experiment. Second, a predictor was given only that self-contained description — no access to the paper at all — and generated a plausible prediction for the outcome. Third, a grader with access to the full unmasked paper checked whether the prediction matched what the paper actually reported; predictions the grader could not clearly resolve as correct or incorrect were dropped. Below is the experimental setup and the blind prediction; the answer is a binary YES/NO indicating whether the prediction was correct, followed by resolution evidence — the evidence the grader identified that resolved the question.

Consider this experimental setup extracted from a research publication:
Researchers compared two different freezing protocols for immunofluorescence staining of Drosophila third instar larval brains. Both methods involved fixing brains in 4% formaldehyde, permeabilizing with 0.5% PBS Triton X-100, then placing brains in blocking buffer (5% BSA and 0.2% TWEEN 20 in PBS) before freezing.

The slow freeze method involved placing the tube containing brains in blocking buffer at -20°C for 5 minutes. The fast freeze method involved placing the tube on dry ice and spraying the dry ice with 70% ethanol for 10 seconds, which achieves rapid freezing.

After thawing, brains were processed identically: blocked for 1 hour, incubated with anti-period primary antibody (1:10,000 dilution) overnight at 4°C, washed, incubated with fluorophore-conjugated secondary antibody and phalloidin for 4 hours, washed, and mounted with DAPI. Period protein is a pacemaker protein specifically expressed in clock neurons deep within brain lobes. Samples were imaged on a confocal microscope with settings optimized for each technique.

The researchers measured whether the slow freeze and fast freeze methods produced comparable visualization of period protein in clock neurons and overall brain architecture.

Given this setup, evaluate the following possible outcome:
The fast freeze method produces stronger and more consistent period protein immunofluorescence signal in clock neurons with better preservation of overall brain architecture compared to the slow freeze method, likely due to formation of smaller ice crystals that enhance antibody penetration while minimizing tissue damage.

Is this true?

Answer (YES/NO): NO